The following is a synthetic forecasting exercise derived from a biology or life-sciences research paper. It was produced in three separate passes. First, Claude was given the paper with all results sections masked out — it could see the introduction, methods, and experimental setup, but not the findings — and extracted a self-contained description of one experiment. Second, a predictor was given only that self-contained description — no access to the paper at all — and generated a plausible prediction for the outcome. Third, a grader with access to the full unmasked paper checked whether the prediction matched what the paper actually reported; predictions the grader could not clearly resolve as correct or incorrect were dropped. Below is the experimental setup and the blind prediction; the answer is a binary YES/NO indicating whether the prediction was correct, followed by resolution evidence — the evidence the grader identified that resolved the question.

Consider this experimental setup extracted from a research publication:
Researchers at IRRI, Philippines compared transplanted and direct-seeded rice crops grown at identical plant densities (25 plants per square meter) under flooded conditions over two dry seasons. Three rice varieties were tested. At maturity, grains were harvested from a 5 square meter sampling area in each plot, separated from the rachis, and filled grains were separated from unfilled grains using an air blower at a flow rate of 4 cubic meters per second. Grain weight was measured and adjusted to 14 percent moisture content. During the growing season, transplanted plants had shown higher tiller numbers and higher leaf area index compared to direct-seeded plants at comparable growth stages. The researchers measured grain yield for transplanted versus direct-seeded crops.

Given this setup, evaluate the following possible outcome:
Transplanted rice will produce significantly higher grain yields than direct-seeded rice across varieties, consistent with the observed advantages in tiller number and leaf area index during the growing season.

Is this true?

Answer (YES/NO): NO